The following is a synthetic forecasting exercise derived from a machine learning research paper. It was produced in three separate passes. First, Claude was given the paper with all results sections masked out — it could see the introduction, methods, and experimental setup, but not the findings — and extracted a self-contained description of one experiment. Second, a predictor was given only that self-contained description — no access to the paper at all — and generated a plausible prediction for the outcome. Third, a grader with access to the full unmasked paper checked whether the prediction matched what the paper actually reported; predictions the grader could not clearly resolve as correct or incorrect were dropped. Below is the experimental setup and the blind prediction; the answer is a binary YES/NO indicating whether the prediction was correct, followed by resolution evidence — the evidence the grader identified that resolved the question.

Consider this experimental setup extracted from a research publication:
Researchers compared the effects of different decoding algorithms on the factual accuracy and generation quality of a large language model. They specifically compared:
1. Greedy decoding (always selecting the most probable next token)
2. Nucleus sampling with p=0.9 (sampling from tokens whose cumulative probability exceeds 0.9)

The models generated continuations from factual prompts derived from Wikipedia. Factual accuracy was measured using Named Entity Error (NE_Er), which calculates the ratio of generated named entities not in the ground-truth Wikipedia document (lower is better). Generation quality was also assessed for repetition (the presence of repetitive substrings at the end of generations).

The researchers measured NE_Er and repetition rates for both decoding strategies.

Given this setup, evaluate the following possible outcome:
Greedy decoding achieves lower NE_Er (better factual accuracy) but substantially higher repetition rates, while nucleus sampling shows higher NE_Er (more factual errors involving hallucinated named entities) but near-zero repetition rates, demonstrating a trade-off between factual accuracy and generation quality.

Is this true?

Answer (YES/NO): YES